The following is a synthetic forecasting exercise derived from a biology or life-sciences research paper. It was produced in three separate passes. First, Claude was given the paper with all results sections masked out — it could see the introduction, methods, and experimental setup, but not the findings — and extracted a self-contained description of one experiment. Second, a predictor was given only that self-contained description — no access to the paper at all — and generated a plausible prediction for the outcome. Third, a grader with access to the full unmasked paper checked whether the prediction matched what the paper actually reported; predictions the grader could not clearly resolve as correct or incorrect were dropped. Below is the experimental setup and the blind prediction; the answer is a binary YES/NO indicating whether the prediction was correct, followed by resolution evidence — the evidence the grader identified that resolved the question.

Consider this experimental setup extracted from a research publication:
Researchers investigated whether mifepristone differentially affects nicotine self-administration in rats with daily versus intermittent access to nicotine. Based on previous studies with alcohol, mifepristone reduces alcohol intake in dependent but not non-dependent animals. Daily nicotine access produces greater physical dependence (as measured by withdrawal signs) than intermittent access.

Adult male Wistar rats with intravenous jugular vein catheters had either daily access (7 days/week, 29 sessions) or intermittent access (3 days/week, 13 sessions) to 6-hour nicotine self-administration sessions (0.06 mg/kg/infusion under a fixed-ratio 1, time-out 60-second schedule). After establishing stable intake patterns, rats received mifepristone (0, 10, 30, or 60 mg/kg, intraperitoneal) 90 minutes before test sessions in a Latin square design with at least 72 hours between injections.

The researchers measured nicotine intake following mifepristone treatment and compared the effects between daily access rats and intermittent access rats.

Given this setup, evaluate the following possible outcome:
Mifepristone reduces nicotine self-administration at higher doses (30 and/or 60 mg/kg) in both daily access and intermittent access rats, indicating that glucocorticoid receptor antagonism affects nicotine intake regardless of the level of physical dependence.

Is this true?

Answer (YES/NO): YES